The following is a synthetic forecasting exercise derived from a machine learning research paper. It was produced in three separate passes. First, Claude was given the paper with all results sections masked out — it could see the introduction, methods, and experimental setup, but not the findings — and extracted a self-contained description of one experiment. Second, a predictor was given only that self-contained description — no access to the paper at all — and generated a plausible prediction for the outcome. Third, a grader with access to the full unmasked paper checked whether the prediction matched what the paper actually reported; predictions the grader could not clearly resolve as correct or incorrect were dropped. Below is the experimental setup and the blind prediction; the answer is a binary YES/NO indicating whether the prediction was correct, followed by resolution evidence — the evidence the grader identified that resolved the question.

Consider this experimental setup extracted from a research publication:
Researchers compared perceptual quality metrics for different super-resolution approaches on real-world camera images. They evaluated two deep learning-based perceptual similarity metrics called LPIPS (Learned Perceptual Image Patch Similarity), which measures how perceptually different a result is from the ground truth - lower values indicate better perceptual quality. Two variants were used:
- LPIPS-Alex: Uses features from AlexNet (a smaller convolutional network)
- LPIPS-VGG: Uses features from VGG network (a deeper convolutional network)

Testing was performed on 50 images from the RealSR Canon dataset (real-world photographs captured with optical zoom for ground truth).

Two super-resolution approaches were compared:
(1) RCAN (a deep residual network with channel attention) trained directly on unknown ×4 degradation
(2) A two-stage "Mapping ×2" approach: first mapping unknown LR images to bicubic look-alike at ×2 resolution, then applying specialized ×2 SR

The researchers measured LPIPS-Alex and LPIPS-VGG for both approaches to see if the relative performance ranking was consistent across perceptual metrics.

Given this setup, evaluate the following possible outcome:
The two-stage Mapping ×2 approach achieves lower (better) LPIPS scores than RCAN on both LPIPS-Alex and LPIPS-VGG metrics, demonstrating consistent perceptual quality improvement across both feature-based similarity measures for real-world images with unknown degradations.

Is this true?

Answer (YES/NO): NO